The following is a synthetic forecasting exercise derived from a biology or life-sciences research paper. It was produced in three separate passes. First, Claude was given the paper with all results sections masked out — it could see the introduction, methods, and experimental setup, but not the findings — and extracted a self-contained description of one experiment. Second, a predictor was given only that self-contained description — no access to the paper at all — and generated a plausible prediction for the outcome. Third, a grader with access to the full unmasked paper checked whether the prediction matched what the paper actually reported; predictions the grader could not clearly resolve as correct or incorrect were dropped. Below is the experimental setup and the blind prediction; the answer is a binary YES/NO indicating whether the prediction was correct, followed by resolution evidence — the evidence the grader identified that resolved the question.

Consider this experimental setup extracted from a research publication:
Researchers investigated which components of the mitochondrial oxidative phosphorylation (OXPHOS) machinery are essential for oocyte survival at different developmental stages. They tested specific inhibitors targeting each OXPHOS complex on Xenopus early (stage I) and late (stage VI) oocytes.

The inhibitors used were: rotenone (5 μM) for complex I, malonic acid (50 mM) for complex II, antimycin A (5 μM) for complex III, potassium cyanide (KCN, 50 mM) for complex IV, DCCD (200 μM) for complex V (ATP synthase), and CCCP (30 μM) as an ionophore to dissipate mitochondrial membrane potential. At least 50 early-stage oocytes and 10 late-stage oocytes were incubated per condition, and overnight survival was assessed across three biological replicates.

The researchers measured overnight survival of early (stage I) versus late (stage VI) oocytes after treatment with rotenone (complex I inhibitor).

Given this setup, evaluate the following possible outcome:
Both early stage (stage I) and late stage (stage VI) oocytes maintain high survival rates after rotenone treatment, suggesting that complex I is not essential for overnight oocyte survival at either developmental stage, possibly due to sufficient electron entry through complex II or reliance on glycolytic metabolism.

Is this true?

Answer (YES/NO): NO